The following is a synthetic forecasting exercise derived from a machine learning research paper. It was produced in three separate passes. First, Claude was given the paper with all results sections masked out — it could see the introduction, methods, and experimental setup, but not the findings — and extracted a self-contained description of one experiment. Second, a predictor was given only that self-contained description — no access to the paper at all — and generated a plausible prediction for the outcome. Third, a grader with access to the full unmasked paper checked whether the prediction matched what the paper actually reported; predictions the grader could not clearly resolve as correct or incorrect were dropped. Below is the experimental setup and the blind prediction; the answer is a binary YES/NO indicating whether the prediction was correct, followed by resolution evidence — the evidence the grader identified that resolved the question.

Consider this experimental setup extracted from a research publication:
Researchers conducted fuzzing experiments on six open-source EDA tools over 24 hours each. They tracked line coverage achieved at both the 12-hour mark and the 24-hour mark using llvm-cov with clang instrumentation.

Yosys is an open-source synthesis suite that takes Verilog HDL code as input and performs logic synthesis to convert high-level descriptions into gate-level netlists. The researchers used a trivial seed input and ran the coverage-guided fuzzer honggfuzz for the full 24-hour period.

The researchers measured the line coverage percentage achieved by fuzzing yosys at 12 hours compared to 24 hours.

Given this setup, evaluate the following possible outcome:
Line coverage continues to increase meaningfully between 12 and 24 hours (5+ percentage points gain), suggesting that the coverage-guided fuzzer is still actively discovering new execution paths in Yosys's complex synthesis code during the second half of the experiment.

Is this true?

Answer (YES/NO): NO